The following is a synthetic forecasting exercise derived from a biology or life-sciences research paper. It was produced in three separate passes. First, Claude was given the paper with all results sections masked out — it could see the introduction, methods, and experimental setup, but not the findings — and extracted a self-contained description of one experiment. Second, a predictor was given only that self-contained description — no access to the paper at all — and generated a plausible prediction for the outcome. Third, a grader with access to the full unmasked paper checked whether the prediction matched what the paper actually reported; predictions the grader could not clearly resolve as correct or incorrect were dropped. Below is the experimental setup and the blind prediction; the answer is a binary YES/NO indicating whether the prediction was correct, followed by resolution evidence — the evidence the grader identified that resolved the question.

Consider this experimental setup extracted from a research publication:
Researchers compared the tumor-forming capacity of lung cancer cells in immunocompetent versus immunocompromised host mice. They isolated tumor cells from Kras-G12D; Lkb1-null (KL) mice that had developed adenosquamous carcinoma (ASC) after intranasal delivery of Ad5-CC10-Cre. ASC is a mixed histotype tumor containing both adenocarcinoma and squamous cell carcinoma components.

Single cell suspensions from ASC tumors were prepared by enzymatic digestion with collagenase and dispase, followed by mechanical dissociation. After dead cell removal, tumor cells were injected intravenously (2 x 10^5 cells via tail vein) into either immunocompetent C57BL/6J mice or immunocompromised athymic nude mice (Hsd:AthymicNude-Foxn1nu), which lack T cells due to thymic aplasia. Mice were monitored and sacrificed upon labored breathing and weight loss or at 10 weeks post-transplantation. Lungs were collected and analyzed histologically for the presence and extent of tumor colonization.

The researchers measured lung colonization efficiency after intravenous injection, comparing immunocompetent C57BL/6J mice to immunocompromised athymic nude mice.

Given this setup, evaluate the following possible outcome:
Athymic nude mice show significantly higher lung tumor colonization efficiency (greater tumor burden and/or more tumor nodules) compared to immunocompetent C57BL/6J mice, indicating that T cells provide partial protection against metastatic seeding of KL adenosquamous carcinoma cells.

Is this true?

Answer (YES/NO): NO